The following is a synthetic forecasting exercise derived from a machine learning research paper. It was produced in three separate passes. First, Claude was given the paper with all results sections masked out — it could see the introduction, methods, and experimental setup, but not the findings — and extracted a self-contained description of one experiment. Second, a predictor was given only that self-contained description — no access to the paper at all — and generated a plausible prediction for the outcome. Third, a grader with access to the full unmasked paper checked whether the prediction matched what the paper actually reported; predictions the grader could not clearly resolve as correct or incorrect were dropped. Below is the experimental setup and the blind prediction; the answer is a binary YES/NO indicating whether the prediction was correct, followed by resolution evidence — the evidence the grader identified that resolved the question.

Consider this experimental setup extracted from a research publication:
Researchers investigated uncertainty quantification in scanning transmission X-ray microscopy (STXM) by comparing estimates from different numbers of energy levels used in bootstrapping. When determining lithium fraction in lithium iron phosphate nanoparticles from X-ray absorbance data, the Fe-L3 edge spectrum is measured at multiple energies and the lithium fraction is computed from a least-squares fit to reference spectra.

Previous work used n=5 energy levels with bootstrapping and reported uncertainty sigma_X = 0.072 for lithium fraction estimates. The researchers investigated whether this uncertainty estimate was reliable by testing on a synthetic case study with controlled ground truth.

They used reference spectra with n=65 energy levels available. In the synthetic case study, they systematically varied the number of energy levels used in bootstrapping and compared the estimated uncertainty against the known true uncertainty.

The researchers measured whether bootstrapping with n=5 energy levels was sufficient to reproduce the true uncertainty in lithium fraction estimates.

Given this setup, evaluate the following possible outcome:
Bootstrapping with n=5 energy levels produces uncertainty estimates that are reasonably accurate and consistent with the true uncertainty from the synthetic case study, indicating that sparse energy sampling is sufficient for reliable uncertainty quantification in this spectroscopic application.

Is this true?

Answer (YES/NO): NO